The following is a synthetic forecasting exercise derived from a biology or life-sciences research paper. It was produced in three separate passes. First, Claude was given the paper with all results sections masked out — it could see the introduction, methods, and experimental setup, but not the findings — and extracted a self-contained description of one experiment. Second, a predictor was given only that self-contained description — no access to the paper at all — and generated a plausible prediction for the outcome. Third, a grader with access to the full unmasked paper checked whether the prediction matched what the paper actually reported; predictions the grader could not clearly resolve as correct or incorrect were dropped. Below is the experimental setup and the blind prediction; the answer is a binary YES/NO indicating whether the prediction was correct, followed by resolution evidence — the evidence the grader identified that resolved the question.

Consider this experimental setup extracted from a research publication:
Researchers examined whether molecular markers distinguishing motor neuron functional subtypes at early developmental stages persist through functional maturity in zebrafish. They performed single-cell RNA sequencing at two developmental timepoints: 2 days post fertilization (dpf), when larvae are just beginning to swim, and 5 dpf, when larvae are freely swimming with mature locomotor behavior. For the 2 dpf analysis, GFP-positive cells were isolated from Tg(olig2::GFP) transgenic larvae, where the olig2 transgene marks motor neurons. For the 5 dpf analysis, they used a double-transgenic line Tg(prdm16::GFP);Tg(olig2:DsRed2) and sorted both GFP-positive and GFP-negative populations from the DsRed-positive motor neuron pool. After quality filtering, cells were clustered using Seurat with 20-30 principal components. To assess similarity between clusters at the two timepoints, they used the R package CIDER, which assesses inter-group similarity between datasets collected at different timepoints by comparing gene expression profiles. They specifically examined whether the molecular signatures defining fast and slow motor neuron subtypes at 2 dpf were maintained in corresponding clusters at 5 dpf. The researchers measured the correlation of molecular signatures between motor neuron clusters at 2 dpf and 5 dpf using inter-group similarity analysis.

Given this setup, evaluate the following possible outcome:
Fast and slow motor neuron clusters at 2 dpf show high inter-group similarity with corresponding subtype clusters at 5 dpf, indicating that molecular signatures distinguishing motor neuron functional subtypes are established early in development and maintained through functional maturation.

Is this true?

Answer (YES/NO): YES